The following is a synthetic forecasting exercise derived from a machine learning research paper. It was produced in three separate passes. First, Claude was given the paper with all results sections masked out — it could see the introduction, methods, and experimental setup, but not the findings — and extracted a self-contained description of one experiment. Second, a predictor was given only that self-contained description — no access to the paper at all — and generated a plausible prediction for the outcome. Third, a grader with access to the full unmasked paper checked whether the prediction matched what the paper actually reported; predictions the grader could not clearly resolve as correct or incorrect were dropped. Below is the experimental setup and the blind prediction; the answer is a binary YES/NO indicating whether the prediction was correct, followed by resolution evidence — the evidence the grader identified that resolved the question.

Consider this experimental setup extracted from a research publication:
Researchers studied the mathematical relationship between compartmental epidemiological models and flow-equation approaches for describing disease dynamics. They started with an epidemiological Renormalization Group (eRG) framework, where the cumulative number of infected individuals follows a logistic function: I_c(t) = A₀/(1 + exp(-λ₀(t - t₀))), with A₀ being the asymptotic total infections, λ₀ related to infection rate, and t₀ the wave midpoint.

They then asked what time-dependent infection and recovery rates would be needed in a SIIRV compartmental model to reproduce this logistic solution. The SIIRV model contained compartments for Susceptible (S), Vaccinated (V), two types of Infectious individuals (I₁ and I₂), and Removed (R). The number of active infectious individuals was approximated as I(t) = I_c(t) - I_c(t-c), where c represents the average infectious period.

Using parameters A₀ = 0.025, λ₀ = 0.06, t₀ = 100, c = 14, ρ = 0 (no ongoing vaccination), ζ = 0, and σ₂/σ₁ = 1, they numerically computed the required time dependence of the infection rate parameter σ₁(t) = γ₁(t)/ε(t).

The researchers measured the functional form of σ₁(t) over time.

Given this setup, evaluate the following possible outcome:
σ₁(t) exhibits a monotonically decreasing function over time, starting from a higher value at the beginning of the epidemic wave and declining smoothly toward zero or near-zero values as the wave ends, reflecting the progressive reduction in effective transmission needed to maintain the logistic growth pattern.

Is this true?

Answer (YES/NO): NO